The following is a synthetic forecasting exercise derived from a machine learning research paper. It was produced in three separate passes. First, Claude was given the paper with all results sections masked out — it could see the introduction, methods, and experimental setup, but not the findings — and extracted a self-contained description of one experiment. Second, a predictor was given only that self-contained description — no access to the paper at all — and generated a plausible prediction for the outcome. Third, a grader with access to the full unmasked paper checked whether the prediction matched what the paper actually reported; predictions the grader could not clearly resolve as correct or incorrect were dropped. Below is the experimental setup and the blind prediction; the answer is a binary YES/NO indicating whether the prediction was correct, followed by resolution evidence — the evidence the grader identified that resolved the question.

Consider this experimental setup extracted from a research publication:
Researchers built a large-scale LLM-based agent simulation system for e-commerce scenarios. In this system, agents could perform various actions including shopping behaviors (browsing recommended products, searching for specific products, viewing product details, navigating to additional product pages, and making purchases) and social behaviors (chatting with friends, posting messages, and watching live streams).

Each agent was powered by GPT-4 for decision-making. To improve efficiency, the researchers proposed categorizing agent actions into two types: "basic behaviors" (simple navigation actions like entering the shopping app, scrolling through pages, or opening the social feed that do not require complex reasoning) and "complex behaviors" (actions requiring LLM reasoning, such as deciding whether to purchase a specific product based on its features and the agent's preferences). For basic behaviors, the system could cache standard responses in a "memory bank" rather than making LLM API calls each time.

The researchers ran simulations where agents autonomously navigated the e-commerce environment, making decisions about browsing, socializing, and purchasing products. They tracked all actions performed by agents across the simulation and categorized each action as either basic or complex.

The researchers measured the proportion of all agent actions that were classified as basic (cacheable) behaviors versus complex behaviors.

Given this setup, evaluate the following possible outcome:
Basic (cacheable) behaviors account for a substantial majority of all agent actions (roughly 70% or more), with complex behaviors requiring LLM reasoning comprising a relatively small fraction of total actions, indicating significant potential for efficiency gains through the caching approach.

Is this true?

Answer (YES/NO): NO